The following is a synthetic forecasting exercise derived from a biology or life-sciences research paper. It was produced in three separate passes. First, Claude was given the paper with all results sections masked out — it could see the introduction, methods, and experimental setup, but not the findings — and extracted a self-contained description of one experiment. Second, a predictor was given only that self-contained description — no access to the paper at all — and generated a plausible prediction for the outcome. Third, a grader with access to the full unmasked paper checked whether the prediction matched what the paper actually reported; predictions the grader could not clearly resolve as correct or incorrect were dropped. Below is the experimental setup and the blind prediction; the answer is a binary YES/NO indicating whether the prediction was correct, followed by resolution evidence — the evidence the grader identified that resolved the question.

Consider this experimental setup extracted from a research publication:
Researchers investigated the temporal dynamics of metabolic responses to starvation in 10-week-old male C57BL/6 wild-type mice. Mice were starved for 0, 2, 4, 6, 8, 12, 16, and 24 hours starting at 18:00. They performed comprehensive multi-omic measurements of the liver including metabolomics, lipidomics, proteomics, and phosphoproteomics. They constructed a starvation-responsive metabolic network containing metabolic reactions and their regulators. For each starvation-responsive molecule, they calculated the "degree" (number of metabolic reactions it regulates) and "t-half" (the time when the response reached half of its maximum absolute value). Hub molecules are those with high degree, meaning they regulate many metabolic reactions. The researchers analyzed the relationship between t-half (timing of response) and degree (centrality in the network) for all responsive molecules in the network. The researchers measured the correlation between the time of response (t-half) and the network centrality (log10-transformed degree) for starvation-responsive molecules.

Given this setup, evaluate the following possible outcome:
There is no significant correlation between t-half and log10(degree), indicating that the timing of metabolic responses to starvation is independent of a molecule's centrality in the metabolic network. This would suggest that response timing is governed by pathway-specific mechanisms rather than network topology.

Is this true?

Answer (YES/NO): NO